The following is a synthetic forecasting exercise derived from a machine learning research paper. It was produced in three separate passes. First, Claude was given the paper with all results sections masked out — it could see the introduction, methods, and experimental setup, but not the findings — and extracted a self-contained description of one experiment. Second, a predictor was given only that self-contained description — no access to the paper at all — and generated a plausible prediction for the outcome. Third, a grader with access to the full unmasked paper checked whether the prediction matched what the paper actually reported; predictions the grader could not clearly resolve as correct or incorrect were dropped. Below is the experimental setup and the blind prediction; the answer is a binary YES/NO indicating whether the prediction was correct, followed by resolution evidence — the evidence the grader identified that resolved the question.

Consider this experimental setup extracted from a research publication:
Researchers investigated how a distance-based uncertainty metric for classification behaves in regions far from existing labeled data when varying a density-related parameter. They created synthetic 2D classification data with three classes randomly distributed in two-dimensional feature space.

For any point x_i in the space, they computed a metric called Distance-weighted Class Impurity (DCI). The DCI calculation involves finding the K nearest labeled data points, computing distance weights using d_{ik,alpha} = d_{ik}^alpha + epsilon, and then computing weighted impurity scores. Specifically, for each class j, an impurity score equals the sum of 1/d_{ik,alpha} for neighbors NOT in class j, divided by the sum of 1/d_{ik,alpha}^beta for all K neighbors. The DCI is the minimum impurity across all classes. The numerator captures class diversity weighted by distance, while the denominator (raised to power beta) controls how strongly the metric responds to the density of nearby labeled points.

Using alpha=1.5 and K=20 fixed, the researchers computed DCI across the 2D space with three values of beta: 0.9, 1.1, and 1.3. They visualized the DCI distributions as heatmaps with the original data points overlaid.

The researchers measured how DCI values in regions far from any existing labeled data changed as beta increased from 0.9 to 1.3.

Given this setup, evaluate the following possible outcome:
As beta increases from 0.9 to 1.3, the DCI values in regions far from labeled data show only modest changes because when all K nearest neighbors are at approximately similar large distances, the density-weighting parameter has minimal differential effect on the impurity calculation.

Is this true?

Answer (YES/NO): NO